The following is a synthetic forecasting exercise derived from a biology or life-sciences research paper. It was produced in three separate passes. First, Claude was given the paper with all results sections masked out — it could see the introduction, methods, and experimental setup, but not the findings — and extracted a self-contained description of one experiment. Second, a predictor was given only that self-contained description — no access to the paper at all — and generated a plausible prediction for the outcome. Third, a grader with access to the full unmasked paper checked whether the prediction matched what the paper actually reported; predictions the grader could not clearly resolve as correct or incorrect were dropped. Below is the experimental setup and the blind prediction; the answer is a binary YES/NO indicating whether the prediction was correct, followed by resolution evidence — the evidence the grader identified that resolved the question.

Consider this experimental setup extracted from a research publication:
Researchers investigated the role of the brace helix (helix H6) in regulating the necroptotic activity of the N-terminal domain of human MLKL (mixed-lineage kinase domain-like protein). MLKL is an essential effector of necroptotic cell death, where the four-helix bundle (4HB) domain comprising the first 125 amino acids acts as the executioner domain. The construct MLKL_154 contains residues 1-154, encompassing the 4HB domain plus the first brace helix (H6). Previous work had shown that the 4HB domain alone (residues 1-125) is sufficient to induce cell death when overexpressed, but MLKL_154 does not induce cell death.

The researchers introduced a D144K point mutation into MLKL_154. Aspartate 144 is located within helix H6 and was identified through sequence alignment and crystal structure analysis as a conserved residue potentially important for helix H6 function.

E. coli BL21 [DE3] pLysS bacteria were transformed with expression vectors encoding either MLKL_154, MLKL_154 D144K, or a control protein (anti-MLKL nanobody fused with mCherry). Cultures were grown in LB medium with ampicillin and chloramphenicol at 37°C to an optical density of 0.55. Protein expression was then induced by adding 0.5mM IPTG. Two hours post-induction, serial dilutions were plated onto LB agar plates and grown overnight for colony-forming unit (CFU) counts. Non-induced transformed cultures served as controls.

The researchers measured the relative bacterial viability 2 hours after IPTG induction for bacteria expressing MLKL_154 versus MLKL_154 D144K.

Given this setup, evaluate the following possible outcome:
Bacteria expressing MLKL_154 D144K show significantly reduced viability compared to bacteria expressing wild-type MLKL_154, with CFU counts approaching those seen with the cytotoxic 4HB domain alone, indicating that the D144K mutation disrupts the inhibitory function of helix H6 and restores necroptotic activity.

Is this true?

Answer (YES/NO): YES